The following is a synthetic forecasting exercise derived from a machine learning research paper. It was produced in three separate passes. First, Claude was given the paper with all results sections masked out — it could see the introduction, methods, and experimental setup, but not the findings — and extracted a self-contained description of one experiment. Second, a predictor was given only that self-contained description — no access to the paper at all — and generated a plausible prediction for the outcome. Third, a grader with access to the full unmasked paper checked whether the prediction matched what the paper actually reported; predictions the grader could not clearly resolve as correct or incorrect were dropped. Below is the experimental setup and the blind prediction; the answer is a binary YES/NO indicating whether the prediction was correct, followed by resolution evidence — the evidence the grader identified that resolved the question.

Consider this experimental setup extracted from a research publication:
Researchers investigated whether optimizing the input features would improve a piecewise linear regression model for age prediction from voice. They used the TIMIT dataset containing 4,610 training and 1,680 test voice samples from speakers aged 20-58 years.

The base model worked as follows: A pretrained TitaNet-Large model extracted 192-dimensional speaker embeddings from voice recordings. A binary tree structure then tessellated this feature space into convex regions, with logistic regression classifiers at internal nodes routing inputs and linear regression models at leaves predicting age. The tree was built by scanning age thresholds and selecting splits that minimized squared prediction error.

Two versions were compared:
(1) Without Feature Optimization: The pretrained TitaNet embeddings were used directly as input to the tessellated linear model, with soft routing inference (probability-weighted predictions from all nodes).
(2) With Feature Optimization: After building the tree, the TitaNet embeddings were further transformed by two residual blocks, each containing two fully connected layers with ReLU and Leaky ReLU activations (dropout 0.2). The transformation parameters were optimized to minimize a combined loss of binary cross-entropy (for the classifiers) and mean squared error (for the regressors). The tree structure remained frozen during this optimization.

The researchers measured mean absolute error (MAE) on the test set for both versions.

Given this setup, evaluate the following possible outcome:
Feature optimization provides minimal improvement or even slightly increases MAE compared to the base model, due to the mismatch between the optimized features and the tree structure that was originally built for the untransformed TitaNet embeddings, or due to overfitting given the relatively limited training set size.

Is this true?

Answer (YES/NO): YES